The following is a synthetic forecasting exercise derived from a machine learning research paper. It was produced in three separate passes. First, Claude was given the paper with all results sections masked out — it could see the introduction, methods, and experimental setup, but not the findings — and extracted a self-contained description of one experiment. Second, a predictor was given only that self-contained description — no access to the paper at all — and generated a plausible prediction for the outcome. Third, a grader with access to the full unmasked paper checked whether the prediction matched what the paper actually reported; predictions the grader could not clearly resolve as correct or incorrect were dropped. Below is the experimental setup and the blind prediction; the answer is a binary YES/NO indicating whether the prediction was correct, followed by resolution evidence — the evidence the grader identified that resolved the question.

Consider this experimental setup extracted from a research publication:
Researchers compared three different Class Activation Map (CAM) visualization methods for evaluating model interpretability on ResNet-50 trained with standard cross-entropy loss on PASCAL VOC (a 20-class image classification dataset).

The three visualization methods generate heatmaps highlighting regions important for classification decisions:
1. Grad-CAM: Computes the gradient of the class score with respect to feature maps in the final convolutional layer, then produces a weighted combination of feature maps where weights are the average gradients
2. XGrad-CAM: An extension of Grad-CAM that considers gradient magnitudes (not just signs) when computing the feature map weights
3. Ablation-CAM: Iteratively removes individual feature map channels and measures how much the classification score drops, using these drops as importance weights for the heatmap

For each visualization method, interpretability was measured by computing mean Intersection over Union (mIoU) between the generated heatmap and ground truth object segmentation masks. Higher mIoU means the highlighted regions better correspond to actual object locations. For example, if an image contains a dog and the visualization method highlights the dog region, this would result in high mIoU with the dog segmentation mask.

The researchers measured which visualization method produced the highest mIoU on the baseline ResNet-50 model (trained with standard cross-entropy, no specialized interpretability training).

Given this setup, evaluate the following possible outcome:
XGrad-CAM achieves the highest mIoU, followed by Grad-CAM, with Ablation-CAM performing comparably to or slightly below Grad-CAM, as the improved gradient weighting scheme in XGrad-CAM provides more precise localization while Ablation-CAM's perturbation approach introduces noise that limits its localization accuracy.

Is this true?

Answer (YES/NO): NO